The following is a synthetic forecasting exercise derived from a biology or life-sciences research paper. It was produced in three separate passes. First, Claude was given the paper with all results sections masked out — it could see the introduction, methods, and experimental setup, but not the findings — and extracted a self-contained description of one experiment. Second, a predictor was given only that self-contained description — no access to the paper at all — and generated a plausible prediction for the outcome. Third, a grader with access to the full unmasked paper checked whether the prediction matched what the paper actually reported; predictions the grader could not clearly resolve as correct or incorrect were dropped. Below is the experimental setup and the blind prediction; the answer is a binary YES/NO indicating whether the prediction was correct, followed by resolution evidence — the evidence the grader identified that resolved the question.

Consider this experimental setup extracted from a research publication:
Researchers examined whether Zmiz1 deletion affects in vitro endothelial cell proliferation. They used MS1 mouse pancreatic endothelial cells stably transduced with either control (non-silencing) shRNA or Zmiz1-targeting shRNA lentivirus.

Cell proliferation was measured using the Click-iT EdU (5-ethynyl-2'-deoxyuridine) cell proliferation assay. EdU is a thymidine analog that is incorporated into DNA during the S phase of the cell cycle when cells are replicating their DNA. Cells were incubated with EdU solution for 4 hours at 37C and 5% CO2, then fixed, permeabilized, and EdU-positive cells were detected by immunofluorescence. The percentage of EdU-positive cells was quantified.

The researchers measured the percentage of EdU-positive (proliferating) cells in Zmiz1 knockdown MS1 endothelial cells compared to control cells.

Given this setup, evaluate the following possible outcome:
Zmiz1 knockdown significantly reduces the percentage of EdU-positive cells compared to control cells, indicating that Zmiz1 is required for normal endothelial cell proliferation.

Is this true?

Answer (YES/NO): NO